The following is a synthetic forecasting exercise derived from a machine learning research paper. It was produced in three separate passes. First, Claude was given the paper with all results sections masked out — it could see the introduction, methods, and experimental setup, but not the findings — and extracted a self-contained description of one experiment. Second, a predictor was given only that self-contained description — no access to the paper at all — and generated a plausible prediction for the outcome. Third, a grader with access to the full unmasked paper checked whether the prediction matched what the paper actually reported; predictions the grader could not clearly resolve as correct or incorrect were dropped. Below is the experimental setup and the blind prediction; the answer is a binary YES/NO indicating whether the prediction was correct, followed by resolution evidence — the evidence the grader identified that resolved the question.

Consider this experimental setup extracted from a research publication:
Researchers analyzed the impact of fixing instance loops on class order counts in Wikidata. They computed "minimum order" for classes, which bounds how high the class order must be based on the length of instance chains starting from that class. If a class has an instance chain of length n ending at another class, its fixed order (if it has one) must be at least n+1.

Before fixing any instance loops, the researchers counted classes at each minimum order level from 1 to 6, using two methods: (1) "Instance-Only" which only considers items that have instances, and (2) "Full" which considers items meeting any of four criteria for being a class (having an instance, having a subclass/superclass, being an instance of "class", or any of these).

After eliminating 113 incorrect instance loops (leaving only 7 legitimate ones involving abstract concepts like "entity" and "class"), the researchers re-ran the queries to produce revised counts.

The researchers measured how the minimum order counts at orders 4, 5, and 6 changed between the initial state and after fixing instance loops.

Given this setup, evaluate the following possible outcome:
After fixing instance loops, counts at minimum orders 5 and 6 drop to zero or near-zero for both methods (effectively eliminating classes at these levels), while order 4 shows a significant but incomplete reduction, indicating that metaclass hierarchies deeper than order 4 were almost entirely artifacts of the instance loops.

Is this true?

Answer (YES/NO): NO